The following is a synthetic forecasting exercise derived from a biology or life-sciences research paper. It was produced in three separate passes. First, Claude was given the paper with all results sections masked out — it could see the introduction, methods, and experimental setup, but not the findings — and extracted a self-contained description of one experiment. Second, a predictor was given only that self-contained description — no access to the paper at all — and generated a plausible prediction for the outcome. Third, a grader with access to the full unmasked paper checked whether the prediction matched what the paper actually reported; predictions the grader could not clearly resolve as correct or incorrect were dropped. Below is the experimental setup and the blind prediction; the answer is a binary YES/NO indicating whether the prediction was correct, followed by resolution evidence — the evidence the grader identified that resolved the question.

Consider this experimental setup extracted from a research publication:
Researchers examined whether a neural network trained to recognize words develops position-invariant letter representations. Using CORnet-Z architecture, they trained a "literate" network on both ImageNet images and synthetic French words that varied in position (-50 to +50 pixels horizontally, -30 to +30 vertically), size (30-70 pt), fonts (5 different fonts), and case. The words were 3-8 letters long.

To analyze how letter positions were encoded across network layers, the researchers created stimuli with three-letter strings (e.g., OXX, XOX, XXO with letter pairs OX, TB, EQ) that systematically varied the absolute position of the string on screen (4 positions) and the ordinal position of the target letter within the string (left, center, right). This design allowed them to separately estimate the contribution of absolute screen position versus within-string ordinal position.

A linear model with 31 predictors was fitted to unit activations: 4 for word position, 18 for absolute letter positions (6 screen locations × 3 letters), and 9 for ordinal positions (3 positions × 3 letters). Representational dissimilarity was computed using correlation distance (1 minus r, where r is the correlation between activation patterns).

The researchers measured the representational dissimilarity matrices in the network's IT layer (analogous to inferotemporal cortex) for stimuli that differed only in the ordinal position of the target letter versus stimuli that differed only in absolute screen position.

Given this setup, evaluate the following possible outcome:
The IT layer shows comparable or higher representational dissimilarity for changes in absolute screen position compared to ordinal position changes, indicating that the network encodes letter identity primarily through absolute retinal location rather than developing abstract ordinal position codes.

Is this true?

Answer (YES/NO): NO